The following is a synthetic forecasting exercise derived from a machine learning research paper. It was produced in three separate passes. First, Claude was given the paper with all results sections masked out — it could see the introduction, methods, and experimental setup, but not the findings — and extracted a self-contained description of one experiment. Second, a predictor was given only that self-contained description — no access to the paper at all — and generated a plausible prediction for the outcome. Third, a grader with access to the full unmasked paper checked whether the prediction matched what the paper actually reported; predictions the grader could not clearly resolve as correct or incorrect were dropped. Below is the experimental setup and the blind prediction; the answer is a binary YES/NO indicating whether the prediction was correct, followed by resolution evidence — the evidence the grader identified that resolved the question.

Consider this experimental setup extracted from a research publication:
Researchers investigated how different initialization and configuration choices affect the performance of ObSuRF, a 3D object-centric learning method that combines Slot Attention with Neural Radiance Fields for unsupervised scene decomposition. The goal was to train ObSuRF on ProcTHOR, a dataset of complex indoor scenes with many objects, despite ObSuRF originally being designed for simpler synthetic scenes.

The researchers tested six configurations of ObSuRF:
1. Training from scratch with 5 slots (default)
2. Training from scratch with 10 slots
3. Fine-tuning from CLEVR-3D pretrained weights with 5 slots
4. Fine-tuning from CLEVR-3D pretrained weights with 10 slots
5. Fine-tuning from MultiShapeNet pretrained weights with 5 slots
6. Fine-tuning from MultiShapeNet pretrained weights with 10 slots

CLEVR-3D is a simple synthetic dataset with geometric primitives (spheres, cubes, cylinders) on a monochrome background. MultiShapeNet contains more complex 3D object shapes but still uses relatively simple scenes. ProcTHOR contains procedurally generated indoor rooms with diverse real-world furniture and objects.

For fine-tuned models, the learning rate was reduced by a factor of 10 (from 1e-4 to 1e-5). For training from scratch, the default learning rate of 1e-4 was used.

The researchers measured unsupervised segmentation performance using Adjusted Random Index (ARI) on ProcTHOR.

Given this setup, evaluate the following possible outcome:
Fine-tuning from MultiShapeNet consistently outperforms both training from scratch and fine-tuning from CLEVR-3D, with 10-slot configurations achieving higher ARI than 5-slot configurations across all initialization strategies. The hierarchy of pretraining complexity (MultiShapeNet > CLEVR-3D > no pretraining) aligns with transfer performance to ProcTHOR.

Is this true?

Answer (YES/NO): NO